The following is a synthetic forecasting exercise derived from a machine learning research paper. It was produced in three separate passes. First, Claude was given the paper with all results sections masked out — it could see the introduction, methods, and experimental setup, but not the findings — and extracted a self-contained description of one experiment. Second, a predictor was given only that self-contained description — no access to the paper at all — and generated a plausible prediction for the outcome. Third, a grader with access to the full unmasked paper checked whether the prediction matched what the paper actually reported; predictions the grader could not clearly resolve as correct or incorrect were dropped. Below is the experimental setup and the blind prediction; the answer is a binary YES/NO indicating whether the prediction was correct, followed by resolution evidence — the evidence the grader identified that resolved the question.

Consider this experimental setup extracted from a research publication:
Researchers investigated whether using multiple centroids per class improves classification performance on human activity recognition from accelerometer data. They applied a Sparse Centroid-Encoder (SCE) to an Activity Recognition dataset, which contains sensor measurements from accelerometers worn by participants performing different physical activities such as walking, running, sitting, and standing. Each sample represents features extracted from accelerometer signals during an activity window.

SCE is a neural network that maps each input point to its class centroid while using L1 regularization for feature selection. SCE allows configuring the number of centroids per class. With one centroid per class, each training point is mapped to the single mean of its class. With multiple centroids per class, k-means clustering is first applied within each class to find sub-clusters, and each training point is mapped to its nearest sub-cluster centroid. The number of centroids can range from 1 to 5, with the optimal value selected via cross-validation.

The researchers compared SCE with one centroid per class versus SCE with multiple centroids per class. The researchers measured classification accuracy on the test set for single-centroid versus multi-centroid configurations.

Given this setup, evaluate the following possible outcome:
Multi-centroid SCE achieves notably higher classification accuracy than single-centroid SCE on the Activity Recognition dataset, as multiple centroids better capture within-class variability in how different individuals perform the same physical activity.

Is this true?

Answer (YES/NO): YES